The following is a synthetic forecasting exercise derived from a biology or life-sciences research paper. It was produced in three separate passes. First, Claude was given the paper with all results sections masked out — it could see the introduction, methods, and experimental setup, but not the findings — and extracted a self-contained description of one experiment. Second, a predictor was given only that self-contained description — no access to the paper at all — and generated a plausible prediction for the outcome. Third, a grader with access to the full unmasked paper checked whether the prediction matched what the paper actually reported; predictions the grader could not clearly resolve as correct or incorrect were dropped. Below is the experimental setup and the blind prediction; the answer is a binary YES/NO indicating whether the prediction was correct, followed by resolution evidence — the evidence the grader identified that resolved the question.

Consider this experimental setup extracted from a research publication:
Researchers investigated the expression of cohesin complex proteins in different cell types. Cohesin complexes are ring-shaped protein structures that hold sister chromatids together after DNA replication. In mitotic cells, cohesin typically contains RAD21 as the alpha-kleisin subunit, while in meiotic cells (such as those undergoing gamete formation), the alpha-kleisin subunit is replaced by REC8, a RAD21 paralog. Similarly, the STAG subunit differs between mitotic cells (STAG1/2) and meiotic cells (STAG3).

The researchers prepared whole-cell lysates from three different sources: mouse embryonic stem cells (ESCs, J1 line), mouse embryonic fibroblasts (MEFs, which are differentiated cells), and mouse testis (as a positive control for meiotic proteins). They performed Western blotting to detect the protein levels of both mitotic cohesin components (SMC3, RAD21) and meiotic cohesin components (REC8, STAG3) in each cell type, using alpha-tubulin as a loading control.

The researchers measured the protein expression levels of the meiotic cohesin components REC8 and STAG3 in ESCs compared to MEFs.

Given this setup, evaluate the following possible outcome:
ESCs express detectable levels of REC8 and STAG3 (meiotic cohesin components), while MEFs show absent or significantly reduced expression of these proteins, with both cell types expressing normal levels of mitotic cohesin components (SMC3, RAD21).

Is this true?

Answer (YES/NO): YES